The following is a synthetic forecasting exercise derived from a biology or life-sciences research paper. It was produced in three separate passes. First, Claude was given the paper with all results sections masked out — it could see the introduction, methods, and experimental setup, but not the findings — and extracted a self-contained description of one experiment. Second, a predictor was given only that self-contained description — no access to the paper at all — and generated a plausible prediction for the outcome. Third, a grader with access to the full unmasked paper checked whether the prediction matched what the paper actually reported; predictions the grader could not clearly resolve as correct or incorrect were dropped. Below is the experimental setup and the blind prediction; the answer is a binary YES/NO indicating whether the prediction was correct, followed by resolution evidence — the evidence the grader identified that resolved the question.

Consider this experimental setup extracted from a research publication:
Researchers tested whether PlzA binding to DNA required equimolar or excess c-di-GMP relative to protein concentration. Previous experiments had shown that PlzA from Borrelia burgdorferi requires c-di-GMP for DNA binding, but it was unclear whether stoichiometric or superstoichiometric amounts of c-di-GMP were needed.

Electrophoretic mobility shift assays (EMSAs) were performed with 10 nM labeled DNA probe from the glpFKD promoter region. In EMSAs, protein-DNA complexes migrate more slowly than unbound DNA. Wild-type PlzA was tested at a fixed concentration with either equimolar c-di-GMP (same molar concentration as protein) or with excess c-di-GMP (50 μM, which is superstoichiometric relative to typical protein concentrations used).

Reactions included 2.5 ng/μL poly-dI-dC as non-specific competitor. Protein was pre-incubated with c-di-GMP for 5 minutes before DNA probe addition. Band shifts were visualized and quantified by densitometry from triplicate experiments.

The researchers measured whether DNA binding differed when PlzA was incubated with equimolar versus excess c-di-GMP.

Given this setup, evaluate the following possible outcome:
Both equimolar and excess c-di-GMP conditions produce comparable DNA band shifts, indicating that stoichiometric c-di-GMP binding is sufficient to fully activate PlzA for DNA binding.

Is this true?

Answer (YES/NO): NO